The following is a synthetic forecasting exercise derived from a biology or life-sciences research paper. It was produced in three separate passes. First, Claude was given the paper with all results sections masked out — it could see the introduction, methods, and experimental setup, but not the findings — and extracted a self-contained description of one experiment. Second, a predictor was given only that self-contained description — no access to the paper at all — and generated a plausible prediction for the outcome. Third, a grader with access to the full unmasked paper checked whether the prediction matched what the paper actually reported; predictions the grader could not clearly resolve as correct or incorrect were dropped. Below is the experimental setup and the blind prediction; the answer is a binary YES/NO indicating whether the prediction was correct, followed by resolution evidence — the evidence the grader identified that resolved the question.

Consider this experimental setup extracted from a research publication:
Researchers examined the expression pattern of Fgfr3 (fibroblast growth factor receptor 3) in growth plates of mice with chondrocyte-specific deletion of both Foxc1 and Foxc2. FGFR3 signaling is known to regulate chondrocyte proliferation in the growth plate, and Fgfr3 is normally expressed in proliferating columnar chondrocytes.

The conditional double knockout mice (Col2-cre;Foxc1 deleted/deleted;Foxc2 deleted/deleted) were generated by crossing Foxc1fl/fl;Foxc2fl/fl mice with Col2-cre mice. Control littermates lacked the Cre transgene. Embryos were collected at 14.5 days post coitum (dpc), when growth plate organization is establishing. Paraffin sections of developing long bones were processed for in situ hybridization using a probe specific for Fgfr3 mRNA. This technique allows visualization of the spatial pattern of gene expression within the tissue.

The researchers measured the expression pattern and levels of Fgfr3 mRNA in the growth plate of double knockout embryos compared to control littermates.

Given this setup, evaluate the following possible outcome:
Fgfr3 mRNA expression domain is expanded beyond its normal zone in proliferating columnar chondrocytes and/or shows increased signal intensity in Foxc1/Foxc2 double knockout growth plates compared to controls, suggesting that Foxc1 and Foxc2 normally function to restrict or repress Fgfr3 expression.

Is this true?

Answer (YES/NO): NO